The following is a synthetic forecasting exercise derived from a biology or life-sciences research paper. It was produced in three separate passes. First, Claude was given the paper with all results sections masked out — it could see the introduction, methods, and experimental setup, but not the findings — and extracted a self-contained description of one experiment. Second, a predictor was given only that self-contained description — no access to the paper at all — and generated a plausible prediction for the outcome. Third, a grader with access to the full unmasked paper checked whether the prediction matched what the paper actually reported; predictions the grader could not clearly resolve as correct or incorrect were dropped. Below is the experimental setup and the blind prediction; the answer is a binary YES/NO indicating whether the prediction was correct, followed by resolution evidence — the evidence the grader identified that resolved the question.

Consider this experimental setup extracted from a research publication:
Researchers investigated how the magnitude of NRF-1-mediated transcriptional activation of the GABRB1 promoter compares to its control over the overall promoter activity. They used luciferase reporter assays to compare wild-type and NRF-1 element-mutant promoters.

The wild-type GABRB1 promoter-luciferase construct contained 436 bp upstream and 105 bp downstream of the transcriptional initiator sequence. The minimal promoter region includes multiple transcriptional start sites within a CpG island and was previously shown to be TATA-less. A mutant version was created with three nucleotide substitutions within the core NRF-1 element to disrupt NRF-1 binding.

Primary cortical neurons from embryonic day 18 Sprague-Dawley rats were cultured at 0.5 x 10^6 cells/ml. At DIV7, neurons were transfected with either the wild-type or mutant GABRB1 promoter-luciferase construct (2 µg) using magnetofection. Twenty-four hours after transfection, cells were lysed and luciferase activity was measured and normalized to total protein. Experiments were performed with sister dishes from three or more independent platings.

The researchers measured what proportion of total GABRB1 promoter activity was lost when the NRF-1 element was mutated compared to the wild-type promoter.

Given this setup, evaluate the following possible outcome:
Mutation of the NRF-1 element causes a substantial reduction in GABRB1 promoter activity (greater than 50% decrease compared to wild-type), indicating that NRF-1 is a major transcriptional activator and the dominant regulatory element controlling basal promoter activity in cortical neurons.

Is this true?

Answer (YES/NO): YES